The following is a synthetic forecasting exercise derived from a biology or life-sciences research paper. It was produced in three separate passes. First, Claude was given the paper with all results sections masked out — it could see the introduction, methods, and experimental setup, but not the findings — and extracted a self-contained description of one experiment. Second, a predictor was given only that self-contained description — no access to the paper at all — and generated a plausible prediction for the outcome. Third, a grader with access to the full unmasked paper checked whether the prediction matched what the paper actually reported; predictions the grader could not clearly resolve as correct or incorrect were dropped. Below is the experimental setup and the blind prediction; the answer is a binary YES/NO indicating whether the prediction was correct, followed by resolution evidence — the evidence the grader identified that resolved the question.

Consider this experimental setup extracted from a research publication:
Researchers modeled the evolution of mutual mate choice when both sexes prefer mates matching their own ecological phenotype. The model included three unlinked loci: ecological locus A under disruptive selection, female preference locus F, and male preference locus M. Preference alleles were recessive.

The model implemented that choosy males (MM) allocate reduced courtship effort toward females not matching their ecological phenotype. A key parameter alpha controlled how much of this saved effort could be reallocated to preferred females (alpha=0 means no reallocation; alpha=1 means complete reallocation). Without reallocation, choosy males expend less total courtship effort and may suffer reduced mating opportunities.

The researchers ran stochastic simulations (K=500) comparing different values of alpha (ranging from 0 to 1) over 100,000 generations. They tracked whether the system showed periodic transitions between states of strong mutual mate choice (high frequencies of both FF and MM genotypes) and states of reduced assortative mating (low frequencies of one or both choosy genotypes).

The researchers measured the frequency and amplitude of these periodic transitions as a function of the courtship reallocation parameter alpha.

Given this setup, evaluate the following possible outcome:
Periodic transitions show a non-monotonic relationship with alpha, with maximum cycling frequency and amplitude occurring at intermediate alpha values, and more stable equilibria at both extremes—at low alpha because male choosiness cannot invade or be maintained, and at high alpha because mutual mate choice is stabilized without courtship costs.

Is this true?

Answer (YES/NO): NO